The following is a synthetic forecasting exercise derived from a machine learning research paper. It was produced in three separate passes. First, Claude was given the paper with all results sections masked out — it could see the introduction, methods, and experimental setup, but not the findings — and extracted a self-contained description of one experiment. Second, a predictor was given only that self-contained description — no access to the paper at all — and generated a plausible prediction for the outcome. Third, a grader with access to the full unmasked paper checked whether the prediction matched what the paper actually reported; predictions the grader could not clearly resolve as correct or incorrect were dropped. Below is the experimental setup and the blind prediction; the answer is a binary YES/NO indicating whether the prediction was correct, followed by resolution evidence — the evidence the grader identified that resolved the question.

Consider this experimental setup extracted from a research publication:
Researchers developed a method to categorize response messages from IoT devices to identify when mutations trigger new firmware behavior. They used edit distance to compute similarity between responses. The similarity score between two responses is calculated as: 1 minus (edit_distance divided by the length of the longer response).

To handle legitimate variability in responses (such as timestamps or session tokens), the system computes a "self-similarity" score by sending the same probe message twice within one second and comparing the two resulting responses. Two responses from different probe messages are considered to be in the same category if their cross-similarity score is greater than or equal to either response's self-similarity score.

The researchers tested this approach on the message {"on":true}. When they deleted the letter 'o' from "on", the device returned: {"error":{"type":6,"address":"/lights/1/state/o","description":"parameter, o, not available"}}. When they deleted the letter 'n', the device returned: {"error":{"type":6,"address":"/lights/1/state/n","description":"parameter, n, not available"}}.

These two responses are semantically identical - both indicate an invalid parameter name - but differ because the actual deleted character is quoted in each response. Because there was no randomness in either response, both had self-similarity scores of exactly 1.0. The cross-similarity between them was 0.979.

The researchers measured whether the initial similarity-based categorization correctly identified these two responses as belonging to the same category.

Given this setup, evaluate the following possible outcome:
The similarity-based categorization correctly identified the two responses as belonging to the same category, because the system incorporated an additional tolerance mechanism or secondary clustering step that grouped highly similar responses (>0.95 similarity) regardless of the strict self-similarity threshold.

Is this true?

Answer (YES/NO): NO